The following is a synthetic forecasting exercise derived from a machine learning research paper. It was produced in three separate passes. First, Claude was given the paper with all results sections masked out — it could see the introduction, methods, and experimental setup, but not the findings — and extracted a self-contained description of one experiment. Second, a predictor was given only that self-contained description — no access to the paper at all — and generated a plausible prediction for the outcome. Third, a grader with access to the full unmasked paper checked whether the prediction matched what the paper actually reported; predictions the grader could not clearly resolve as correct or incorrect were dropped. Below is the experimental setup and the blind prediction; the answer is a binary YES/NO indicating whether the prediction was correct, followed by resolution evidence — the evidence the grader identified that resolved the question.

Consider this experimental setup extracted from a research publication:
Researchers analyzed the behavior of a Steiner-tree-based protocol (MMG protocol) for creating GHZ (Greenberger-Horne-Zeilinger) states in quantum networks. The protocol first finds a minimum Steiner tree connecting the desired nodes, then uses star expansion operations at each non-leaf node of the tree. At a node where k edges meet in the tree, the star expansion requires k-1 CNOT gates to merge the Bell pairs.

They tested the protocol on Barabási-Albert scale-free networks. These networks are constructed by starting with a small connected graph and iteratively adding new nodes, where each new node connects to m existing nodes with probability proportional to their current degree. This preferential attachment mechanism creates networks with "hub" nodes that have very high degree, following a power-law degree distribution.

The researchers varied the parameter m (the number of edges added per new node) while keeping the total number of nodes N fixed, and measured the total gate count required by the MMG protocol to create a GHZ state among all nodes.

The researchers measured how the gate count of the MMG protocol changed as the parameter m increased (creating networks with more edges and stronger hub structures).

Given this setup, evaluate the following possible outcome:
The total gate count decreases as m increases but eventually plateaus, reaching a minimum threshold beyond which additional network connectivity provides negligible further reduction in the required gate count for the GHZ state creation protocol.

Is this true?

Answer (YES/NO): NO